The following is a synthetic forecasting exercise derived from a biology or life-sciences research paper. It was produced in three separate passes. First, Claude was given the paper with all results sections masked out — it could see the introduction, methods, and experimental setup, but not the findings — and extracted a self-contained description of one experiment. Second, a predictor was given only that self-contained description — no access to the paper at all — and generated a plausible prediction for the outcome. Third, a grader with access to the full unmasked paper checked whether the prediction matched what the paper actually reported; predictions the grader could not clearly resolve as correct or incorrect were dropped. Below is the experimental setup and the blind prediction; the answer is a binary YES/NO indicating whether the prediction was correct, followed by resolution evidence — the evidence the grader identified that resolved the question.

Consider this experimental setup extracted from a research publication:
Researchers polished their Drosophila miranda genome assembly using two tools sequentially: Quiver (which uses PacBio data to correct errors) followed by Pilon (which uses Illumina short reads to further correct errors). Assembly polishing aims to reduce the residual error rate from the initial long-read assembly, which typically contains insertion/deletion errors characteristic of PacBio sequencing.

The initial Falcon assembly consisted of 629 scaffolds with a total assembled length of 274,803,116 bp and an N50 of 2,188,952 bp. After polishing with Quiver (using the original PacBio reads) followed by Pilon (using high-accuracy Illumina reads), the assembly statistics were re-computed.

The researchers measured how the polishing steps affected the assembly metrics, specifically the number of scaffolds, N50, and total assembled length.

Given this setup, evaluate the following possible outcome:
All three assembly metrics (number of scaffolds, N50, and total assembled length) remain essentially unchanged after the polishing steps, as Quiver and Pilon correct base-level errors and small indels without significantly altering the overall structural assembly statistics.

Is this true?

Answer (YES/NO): NO